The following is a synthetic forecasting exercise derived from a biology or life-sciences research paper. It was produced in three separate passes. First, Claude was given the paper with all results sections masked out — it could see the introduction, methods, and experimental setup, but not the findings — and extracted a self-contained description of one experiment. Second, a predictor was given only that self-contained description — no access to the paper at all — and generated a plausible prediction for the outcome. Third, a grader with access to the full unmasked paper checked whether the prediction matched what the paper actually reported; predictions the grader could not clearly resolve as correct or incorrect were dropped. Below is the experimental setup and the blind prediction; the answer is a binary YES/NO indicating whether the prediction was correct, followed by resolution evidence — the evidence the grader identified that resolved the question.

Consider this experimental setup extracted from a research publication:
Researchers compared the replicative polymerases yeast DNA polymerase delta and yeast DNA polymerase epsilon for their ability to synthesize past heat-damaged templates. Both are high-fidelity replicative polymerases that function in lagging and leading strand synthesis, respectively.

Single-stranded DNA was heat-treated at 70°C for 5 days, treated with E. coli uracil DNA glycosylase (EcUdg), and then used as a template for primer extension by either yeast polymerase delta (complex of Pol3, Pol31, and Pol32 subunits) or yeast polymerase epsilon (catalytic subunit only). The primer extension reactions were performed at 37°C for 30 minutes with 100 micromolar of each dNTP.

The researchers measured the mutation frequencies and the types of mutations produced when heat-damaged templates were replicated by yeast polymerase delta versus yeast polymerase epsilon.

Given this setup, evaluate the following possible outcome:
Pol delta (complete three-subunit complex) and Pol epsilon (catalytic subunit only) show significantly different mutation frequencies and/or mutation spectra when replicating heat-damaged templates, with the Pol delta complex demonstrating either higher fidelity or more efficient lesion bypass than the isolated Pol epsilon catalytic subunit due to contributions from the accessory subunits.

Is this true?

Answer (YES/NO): NO